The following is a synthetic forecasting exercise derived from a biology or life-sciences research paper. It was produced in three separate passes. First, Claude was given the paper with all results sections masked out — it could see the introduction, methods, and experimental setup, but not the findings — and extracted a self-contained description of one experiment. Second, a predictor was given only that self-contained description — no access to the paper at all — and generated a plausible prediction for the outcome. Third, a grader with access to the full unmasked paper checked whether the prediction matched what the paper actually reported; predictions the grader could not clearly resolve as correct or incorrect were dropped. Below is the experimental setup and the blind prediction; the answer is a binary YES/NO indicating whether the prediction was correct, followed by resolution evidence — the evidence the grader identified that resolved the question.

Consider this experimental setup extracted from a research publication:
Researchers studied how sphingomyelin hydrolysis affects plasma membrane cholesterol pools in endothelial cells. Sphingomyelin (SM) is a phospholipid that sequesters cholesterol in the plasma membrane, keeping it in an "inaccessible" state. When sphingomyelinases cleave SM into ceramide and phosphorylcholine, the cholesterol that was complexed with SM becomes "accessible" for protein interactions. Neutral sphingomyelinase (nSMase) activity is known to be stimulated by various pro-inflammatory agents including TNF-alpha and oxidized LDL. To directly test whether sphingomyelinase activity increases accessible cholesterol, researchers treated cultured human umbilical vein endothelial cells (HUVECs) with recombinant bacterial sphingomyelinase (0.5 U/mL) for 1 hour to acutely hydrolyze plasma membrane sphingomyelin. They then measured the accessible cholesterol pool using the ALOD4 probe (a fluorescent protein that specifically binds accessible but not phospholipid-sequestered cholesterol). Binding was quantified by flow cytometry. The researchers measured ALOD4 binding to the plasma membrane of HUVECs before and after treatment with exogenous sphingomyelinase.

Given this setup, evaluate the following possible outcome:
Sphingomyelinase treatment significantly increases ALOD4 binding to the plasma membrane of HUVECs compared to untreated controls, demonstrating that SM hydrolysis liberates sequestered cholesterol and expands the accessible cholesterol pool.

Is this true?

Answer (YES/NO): YES